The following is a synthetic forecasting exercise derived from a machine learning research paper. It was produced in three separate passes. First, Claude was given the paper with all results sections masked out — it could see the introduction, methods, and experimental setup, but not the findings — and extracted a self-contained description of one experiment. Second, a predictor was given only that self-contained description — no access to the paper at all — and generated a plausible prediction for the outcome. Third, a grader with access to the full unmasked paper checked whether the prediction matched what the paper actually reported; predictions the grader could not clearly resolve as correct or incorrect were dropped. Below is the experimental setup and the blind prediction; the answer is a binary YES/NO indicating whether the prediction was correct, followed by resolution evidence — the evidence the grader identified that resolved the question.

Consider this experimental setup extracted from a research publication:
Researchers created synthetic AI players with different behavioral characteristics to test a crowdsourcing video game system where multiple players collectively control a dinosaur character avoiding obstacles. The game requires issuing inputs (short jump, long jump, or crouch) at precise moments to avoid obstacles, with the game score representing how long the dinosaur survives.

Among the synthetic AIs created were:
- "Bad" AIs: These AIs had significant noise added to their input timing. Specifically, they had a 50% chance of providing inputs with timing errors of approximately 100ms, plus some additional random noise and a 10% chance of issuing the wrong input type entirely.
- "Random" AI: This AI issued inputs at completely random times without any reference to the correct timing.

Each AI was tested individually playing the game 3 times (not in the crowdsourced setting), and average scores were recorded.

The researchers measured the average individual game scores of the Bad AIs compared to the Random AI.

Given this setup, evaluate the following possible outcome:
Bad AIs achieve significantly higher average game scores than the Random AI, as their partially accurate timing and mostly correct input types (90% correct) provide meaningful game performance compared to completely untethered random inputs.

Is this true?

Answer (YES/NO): YES